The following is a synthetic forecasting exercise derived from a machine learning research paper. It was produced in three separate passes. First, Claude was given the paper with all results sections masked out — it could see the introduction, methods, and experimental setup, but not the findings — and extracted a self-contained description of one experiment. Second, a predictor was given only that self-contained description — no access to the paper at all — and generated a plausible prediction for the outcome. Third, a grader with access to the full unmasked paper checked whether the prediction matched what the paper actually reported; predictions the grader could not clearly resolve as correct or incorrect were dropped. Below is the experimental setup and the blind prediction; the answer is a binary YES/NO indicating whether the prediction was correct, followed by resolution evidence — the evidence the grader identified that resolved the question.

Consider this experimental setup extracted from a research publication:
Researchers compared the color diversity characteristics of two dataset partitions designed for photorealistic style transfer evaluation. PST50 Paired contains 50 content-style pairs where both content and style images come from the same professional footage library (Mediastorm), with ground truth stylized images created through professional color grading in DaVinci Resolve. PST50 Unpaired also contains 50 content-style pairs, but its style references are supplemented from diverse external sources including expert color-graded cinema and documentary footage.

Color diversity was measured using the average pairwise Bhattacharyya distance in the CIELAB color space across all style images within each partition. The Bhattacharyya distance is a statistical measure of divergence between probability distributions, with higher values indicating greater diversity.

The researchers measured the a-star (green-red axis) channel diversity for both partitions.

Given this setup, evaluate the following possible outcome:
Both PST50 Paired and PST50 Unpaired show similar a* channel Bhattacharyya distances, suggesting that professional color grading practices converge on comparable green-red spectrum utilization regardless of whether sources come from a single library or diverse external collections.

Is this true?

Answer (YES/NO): NO